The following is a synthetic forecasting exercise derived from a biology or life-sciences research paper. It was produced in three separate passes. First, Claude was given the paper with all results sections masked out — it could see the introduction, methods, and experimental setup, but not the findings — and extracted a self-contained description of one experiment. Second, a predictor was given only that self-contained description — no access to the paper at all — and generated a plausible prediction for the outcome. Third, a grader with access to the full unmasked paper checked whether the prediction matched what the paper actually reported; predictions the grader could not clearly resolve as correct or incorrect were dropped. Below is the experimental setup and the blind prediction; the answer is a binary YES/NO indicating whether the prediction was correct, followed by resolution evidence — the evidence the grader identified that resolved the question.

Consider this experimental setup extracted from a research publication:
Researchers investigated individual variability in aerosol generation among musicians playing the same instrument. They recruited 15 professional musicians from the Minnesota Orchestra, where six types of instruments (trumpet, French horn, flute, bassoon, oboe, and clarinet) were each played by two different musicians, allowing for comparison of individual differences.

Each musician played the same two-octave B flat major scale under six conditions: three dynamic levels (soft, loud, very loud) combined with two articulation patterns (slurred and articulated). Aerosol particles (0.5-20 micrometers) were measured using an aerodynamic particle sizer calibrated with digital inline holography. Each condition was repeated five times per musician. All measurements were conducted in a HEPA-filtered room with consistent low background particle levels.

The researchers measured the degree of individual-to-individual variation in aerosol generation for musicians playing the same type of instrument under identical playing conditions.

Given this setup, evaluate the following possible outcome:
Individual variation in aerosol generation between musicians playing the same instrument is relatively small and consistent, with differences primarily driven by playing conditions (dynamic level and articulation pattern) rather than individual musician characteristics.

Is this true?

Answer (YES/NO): NO